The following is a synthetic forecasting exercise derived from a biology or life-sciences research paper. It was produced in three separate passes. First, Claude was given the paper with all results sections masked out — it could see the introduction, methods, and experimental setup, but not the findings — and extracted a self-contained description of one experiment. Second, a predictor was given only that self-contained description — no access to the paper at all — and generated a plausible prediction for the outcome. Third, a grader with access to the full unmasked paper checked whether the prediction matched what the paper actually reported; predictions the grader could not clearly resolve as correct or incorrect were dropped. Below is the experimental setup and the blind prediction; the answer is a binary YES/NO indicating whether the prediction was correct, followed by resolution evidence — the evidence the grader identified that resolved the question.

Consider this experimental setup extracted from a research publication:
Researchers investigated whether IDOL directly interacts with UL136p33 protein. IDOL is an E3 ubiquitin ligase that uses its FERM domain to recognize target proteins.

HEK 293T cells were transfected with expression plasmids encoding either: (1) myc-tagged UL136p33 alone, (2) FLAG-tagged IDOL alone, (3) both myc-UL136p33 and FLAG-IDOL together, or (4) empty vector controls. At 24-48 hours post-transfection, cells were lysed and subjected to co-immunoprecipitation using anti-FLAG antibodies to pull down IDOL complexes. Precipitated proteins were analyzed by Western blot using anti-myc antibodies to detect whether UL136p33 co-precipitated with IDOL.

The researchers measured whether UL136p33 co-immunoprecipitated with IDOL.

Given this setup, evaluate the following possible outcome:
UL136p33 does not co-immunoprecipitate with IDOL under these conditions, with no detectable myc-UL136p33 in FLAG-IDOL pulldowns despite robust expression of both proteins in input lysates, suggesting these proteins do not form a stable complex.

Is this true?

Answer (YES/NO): NO